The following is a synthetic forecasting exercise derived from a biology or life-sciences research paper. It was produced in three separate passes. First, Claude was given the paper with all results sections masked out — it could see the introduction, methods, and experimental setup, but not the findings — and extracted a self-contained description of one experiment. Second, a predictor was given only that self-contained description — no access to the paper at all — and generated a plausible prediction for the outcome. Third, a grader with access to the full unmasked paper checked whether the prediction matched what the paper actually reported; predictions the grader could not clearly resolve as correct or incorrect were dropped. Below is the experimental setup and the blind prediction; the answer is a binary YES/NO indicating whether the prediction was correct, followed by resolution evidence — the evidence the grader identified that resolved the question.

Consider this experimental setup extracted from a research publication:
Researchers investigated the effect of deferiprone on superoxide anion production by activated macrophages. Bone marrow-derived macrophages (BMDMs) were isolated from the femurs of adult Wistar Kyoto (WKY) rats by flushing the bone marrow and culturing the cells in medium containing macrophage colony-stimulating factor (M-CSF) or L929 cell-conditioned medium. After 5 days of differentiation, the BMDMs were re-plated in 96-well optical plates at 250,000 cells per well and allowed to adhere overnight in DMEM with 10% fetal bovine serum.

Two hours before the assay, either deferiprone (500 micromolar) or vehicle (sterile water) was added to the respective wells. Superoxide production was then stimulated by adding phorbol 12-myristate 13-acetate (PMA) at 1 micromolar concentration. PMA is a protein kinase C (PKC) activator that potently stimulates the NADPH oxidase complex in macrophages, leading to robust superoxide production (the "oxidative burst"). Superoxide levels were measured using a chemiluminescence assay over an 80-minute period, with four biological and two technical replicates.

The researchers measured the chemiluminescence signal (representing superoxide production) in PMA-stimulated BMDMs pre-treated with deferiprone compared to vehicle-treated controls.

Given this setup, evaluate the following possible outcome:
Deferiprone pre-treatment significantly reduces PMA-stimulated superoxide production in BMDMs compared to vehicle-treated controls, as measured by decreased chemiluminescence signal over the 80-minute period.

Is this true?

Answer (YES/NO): YES